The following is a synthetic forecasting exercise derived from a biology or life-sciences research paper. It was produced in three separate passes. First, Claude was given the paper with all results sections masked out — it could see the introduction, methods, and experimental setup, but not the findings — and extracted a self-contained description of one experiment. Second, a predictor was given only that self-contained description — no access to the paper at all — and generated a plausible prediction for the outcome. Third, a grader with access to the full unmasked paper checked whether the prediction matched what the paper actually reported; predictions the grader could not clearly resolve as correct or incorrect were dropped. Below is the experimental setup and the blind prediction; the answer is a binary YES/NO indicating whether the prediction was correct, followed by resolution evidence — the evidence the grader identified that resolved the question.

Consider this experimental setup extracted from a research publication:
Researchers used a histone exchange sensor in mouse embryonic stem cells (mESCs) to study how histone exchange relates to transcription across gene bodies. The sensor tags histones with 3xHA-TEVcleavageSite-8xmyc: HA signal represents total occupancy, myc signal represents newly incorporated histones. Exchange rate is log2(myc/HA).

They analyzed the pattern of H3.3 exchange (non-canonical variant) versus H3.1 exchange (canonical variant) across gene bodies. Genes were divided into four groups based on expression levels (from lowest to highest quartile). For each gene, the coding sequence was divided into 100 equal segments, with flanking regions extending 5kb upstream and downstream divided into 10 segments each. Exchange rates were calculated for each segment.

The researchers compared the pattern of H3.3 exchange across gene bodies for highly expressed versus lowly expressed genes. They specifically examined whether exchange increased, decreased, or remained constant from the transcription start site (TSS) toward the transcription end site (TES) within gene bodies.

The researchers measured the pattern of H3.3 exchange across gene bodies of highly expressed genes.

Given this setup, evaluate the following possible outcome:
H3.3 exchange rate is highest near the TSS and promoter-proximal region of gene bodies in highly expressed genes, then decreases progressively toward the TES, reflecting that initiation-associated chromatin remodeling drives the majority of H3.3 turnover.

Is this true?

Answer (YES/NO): NO